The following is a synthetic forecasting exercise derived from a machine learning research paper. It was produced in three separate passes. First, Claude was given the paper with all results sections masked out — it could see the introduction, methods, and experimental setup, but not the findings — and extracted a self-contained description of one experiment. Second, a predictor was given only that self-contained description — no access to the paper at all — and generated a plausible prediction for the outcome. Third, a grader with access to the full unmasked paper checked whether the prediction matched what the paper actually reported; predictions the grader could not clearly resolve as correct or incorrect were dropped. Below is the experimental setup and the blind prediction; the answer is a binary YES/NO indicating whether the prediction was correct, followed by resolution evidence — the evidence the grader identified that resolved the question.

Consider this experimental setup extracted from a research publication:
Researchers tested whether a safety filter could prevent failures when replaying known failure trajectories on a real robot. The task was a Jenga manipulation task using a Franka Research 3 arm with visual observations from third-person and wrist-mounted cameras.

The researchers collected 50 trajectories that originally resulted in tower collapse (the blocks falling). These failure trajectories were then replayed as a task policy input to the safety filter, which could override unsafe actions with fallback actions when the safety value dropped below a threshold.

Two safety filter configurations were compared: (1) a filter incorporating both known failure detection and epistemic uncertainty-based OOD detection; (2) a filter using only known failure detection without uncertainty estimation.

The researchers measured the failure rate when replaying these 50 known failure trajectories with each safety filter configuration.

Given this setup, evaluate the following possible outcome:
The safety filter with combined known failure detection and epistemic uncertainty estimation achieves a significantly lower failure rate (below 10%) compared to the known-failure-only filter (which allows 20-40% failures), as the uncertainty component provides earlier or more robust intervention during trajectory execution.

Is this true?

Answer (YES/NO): NO